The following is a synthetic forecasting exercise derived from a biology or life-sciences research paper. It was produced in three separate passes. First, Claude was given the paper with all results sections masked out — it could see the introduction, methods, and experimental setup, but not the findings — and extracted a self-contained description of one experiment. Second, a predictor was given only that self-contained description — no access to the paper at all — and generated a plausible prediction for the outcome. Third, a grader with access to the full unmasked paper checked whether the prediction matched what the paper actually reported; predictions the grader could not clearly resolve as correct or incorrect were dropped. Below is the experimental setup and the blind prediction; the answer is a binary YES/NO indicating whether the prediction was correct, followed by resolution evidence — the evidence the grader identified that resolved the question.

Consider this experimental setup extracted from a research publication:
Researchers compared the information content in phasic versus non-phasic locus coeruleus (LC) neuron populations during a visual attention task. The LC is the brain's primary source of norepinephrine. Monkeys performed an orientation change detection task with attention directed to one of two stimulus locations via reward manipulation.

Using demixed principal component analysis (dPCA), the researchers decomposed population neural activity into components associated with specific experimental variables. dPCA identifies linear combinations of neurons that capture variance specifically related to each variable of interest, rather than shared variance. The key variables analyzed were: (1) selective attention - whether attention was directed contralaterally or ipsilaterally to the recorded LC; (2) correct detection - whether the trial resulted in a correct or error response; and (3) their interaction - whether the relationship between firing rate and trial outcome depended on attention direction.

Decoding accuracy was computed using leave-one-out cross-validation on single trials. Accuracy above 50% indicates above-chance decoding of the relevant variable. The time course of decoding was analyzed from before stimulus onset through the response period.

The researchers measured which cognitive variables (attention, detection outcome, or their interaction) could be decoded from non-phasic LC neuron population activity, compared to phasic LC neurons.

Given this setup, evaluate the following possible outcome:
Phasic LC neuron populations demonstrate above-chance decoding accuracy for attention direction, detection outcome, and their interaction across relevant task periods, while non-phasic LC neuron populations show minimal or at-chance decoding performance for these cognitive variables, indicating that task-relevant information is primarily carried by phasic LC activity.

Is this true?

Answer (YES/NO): NO